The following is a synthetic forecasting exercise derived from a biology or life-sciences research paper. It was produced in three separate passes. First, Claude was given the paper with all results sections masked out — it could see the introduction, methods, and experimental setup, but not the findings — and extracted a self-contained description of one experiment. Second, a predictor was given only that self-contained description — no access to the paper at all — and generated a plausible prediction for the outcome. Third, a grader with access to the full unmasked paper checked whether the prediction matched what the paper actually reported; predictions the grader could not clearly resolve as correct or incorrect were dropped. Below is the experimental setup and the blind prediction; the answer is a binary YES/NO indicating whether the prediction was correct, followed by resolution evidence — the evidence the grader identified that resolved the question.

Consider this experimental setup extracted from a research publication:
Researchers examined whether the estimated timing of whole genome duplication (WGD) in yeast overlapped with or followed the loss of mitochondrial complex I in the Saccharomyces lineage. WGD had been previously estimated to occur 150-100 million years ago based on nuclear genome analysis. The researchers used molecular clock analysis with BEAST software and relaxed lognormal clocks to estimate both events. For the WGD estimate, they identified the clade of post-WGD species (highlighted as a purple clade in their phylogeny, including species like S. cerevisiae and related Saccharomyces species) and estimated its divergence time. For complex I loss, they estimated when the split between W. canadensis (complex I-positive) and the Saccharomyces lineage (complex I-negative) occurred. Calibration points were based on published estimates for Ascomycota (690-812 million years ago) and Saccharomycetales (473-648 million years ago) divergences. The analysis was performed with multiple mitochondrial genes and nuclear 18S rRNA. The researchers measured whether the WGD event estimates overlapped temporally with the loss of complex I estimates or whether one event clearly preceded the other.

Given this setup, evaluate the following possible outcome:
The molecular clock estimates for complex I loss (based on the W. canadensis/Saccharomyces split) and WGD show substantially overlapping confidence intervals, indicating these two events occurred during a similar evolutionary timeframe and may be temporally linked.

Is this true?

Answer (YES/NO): NO